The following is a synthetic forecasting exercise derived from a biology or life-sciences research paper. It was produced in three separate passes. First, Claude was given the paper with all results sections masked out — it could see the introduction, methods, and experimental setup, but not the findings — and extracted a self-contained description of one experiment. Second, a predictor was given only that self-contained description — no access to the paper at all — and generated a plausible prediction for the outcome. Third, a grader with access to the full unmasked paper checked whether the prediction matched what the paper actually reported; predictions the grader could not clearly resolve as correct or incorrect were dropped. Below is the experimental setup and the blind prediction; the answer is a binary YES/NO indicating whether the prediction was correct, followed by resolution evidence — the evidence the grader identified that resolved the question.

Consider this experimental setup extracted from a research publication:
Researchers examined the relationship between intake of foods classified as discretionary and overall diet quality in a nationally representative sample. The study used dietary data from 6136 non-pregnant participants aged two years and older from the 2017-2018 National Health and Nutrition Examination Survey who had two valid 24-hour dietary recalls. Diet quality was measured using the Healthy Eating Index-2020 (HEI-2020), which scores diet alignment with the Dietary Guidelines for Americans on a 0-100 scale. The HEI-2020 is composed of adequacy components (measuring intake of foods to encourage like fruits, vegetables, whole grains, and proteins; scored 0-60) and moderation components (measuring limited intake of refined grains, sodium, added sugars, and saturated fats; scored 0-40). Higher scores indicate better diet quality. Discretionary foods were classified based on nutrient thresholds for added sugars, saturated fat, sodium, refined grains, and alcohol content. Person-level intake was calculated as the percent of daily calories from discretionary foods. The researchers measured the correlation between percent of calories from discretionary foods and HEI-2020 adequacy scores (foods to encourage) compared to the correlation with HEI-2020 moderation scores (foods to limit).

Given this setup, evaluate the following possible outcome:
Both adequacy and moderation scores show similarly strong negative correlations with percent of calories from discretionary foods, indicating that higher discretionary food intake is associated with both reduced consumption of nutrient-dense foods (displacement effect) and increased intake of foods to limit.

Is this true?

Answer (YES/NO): NO